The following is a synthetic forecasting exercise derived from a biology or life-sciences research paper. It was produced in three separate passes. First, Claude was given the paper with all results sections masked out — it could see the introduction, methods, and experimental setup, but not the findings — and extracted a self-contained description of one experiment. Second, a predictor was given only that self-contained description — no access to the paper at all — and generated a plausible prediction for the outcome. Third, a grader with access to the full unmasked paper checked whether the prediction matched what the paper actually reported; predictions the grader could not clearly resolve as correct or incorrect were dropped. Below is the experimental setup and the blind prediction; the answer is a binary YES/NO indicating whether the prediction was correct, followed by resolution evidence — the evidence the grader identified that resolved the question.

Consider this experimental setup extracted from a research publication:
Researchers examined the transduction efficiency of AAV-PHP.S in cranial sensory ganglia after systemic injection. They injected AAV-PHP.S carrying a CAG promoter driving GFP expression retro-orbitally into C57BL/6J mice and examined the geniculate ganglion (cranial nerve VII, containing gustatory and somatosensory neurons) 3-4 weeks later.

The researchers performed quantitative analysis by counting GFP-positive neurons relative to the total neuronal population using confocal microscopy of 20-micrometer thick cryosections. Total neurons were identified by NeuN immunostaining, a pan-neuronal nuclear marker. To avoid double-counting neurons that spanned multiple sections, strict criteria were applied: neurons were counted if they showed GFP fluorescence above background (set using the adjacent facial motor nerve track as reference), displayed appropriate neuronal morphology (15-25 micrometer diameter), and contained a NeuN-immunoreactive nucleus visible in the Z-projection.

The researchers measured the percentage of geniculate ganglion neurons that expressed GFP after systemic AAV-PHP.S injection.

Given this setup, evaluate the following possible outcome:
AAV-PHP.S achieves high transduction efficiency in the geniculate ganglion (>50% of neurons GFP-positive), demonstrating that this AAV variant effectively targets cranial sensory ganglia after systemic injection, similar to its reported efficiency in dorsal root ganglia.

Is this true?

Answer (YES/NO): YES